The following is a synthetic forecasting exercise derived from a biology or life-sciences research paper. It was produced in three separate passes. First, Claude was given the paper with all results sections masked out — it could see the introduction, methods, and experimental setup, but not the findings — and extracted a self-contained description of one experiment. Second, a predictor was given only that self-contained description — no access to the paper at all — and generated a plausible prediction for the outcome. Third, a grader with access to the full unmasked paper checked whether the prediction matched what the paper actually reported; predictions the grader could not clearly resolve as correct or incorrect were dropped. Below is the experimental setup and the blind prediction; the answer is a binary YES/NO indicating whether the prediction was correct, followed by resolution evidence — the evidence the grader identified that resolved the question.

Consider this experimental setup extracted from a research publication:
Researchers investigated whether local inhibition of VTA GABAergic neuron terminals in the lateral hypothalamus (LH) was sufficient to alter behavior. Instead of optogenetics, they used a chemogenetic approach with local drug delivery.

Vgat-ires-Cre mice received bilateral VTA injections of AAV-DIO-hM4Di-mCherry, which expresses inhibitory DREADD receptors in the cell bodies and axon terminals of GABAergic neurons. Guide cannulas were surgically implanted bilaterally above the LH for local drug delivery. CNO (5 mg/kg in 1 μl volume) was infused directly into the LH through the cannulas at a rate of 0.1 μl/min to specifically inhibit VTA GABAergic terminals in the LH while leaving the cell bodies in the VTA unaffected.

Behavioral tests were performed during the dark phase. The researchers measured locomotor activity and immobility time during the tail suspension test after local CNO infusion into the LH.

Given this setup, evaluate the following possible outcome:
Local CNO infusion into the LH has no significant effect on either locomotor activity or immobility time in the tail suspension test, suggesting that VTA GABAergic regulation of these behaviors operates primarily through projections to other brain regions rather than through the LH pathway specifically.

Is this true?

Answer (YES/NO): NO